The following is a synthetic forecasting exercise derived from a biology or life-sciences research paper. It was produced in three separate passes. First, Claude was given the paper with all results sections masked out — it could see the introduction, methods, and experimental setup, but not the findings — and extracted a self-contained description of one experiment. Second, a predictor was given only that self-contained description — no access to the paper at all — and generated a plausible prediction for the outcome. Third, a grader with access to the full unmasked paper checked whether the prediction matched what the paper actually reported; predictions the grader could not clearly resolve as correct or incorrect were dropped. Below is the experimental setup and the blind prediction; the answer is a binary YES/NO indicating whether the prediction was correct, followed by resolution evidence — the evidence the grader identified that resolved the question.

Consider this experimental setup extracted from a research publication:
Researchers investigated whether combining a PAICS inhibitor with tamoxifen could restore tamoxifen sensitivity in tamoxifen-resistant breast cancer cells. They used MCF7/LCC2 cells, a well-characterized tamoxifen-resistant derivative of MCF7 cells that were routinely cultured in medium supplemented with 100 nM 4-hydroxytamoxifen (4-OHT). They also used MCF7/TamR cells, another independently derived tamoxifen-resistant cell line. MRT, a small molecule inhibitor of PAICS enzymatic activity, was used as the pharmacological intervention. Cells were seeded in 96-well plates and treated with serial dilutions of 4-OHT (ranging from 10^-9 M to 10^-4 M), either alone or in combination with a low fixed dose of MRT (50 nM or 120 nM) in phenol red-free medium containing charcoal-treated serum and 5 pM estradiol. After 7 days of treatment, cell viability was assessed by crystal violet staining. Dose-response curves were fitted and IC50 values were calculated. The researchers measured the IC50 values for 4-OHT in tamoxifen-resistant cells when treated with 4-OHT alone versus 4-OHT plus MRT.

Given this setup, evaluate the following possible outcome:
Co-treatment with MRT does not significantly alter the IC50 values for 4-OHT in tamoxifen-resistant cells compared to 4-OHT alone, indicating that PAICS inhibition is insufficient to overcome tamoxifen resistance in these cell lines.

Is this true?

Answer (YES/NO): NO